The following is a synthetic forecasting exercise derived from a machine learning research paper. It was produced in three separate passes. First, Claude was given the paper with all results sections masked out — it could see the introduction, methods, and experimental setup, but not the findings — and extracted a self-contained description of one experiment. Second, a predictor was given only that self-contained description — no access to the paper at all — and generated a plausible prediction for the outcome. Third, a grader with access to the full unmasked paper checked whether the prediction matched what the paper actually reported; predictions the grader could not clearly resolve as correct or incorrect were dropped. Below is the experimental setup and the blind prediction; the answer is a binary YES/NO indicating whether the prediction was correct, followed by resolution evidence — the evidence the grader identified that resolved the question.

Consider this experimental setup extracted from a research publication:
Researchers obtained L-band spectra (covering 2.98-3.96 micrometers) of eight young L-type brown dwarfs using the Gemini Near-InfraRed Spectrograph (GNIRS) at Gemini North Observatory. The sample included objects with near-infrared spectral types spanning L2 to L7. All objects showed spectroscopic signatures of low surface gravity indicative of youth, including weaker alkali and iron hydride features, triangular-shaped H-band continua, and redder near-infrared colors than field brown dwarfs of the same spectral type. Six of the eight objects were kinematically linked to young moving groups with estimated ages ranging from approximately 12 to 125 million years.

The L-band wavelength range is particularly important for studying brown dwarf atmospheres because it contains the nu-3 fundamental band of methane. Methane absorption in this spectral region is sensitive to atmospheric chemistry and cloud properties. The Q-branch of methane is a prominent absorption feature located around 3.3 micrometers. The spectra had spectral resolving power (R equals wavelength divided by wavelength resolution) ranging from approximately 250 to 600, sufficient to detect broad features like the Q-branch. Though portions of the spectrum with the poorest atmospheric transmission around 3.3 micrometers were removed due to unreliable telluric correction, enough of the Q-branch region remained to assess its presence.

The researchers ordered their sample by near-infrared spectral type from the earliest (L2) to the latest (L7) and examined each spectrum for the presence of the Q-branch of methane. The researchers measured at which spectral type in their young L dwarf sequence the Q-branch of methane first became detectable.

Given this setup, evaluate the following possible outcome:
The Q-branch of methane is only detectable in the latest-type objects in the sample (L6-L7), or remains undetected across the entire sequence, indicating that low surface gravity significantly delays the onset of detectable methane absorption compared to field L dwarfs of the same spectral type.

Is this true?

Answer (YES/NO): NO